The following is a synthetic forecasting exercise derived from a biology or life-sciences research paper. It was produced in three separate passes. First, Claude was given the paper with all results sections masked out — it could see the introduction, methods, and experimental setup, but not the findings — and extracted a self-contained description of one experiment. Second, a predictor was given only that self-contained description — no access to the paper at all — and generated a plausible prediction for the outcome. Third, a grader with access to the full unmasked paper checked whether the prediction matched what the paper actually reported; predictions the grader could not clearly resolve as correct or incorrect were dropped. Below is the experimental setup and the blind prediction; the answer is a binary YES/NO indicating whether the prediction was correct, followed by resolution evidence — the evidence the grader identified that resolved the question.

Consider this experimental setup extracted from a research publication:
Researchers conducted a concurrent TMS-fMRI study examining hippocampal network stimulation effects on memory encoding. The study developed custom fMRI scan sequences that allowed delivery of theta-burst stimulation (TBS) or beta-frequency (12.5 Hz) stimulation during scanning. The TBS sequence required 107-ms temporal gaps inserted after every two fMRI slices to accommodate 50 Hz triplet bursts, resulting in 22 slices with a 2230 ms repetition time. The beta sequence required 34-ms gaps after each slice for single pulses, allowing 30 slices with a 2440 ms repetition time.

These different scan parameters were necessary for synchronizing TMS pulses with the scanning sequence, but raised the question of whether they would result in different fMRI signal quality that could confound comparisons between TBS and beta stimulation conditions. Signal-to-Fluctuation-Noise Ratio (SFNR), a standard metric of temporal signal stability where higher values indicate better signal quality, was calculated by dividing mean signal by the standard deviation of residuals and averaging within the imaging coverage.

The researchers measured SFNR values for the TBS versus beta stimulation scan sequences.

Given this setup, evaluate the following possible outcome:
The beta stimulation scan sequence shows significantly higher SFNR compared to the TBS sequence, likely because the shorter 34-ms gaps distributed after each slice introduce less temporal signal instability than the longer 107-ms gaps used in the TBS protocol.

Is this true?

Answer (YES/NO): NO